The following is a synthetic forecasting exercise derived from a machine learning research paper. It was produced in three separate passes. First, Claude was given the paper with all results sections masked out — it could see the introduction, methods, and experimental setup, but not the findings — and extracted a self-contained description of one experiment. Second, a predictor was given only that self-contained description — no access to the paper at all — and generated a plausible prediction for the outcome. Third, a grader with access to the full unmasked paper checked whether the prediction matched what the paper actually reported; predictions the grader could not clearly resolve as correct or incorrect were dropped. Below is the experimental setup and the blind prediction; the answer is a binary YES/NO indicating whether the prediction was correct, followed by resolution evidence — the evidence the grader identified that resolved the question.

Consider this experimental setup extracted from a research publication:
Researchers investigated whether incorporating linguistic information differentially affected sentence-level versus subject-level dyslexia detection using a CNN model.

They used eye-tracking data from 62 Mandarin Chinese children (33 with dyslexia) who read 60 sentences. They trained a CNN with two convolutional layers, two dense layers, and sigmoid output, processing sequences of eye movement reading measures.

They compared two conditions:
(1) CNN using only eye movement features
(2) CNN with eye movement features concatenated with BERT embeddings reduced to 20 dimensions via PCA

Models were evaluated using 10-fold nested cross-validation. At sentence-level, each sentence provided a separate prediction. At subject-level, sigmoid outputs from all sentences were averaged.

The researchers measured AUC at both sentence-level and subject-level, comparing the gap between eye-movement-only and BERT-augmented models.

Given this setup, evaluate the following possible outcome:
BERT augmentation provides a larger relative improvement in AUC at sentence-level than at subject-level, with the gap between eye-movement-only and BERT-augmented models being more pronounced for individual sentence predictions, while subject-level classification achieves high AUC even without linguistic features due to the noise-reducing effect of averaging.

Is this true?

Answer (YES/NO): NO